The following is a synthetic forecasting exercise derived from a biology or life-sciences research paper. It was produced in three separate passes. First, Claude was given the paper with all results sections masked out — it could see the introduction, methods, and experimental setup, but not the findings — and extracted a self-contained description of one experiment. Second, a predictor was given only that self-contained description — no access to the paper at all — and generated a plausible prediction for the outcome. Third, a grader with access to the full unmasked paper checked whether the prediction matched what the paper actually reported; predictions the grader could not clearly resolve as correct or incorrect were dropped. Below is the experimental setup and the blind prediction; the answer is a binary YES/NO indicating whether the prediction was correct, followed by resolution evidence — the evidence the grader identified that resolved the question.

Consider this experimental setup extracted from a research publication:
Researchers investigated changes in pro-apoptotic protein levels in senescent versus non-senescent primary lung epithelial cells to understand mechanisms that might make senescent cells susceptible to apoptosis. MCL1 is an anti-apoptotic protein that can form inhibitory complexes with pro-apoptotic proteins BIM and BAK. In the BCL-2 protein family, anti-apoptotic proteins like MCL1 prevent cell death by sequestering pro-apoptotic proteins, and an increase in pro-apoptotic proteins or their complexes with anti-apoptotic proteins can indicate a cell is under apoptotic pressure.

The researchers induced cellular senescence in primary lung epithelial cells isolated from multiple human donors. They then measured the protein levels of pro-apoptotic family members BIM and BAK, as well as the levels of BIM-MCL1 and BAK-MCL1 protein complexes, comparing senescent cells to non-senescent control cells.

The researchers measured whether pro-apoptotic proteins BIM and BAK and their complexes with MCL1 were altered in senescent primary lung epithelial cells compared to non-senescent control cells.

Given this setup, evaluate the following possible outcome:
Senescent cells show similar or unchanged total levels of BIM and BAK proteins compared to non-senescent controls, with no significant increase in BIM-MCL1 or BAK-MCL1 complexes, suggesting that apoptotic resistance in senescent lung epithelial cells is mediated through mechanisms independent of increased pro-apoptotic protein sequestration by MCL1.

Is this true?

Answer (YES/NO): NO